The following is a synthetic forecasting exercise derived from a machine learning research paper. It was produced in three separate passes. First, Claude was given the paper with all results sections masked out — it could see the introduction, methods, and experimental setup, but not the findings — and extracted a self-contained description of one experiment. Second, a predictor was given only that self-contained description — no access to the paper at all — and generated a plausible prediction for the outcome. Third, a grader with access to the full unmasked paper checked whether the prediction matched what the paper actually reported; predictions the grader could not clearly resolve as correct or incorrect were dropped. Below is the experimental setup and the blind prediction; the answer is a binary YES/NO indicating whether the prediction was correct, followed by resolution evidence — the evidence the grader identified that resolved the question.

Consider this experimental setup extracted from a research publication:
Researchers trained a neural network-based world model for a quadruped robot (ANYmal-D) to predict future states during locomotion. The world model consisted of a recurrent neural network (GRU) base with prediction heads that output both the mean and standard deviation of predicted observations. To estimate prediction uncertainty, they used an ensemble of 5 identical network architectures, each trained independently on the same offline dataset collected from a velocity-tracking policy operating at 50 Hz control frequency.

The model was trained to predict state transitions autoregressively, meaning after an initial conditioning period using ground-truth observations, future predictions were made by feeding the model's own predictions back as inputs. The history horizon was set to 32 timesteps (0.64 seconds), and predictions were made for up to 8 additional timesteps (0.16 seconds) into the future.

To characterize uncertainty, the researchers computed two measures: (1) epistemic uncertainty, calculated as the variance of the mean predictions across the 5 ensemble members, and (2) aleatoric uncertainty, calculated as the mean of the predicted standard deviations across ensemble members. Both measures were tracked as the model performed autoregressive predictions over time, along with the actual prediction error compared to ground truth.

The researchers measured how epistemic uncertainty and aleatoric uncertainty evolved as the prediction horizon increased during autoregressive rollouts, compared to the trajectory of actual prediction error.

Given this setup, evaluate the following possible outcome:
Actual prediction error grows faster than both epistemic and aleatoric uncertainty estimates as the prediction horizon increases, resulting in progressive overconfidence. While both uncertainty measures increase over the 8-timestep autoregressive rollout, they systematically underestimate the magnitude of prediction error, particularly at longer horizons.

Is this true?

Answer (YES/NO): NO